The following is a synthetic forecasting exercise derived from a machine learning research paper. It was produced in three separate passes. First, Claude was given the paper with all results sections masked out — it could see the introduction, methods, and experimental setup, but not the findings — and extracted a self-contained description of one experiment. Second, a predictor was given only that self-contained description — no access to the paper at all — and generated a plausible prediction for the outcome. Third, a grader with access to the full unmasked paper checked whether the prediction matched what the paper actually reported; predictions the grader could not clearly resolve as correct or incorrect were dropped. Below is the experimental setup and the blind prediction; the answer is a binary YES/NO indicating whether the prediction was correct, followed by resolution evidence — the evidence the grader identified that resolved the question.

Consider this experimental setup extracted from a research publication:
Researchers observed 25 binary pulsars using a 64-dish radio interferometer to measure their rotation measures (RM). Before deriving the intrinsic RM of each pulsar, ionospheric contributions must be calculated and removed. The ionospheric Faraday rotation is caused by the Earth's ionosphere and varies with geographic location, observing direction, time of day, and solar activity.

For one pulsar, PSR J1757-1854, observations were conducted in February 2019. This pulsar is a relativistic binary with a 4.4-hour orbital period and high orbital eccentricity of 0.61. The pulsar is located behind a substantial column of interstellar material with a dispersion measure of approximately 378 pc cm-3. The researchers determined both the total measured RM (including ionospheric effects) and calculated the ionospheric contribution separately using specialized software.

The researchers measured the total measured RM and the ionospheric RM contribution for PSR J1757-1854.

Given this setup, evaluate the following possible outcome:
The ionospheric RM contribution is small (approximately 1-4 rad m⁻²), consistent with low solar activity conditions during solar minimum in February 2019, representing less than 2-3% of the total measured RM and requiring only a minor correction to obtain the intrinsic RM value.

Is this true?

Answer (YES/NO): NO